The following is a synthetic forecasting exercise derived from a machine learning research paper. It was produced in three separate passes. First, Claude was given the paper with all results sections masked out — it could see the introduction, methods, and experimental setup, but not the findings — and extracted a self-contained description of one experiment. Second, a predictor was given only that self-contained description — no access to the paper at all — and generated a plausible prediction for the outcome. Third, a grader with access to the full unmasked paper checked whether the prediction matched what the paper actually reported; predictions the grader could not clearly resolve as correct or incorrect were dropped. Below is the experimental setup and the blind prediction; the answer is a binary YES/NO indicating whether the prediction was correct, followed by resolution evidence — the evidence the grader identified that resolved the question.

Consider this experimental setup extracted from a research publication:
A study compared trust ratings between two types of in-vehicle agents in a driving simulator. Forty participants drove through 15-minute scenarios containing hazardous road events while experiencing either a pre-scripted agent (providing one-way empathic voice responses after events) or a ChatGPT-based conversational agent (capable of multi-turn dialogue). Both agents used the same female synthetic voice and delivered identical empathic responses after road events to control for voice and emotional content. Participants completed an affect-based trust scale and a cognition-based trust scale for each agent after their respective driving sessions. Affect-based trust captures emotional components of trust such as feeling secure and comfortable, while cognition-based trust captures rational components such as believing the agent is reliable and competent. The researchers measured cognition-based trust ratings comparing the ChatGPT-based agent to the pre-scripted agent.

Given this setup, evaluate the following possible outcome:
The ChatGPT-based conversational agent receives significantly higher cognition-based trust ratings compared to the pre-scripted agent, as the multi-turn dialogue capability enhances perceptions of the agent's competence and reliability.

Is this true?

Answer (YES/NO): NO